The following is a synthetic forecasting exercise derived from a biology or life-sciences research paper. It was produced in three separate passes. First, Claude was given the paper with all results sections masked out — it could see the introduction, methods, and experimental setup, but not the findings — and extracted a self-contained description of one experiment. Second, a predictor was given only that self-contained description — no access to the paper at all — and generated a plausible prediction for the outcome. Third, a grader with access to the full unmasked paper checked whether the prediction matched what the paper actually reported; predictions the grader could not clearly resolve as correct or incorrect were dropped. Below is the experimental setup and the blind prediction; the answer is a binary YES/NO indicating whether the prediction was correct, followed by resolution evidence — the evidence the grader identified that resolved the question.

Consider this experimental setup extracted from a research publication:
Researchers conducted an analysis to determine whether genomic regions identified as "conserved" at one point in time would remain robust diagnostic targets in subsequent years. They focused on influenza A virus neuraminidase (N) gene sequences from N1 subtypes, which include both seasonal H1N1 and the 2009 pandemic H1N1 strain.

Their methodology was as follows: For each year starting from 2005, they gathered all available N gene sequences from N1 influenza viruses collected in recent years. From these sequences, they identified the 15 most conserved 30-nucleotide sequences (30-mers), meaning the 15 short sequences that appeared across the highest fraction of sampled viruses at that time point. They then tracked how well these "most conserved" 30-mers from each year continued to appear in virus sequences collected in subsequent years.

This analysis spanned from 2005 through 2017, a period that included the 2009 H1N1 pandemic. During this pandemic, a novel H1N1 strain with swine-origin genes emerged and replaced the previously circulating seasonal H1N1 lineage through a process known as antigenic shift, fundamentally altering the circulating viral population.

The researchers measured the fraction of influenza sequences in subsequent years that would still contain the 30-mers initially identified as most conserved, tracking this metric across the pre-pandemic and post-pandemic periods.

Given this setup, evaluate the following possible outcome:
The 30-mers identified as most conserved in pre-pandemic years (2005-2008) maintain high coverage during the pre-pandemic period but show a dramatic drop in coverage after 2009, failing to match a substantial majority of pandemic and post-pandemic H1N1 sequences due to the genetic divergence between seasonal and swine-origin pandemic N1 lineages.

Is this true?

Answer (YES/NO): YES